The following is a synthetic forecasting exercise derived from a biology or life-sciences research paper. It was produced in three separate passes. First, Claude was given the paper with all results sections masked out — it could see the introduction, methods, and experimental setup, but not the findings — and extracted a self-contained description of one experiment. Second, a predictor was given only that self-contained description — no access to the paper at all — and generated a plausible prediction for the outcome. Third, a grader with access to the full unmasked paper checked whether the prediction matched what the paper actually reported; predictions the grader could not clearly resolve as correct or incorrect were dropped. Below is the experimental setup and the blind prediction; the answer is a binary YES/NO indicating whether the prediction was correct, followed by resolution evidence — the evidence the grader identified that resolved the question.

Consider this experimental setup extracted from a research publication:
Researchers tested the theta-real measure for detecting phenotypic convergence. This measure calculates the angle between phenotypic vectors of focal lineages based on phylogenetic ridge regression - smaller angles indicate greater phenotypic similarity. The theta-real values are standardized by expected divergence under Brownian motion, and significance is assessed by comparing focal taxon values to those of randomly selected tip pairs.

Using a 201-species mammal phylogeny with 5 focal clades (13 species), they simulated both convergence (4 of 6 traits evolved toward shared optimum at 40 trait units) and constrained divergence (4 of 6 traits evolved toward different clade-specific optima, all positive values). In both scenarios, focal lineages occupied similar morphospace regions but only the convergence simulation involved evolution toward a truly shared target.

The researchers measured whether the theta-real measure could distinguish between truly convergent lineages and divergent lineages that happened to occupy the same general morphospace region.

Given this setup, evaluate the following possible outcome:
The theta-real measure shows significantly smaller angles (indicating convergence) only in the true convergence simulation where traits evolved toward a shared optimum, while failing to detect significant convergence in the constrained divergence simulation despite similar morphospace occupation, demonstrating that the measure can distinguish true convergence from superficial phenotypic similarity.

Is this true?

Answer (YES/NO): NO